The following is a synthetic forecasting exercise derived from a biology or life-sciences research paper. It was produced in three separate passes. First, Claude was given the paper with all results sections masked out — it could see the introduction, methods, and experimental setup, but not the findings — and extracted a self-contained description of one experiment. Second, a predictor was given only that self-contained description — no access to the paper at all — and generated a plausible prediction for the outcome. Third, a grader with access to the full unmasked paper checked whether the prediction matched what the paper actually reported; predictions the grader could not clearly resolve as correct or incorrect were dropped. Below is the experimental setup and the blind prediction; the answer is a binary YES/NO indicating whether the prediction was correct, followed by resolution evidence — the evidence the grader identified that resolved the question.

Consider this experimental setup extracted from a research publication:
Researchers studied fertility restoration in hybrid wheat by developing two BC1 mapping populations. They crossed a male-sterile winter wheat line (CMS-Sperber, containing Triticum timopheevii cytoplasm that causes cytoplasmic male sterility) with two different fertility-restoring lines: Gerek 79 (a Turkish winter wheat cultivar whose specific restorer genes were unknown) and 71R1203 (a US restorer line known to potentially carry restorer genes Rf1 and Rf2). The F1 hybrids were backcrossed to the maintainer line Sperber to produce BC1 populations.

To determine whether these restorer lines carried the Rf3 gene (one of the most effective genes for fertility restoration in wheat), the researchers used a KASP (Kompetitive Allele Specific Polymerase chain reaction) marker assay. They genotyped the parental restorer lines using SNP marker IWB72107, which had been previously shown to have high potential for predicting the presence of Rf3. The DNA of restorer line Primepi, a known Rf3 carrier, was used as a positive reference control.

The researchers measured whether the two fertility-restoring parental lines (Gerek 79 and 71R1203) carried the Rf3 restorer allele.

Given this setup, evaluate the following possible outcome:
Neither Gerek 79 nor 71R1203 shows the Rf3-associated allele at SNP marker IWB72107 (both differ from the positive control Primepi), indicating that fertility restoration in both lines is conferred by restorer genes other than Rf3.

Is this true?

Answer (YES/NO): YES